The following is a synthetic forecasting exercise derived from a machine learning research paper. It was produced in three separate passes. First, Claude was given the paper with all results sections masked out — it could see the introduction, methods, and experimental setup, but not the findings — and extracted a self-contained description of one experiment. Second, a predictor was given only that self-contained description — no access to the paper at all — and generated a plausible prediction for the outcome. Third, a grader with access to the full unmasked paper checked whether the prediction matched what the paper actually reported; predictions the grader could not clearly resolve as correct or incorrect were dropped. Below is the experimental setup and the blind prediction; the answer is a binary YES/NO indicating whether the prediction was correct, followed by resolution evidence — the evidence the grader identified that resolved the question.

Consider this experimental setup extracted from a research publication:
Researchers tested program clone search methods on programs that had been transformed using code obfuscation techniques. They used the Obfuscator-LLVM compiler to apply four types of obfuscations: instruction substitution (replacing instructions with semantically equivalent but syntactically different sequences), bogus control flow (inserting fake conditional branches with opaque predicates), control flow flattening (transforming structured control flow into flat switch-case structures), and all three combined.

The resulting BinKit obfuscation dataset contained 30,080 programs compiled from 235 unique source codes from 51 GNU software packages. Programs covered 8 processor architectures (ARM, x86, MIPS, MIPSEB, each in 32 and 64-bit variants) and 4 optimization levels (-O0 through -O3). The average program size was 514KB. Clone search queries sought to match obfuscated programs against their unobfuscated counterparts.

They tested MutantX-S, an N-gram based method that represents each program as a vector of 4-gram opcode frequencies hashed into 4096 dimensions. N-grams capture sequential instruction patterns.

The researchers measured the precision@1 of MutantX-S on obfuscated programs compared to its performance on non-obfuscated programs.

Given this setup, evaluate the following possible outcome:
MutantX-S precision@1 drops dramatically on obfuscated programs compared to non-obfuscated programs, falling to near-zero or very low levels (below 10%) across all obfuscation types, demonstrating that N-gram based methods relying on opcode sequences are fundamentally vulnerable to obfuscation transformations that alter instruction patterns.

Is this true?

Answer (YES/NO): NO